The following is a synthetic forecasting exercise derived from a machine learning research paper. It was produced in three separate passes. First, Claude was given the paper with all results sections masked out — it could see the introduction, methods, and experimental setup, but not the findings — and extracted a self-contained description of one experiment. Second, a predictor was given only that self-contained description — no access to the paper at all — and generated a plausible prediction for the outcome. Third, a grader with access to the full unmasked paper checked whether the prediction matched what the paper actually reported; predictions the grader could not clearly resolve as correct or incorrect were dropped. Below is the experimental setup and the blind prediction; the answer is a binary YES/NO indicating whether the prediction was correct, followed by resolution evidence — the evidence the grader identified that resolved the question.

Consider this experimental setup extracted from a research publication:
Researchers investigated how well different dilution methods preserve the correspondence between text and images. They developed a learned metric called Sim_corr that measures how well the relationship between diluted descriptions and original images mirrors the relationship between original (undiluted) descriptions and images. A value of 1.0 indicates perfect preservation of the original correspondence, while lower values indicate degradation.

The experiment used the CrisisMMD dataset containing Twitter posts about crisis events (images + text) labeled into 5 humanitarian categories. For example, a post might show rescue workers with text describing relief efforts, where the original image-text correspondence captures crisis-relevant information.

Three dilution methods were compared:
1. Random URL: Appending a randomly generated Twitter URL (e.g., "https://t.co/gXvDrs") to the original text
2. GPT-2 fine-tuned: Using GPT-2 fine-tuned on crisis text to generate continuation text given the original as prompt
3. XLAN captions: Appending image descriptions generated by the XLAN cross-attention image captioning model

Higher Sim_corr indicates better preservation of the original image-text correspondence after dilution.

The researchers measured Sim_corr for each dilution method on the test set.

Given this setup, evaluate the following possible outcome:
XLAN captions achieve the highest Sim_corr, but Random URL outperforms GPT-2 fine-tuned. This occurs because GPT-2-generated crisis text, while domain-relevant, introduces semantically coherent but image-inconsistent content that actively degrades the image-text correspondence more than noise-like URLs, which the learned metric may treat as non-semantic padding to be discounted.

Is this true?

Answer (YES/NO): NO